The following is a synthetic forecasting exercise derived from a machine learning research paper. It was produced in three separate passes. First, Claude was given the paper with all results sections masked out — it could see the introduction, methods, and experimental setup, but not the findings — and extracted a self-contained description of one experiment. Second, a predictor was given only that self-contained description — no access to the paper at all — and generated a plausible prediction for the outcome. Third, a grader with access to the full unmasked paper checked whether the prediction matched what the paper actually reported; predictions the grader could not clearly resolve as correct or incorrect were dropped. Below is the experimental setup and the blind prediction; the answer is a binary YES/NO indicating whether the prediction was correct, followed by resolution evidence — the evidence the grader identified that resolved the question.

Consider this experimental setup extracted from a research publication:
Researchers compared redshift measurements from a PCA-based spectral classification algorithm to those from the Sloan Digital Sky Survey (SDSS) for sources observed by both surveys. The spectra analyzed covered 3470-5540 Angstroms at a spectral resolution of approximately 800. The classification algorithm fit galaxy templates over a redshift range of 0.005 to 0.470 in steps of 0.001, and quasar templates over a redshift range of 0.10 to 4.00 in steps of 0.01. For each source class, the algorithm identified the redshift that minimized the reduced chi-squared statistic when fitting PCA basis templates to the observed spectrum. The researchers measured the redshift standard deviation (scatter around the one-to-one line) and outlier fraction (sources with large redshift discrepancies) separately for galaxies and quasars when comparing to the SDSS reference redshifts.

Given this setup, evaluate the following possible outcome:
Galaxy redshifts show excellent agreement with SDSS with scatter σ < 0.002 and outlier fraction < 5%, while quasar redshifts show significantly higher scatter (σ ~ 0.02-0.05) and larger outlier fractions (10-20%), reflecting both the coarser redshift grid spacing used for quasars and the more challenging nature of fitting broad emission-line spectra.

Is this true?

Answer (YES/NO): NO